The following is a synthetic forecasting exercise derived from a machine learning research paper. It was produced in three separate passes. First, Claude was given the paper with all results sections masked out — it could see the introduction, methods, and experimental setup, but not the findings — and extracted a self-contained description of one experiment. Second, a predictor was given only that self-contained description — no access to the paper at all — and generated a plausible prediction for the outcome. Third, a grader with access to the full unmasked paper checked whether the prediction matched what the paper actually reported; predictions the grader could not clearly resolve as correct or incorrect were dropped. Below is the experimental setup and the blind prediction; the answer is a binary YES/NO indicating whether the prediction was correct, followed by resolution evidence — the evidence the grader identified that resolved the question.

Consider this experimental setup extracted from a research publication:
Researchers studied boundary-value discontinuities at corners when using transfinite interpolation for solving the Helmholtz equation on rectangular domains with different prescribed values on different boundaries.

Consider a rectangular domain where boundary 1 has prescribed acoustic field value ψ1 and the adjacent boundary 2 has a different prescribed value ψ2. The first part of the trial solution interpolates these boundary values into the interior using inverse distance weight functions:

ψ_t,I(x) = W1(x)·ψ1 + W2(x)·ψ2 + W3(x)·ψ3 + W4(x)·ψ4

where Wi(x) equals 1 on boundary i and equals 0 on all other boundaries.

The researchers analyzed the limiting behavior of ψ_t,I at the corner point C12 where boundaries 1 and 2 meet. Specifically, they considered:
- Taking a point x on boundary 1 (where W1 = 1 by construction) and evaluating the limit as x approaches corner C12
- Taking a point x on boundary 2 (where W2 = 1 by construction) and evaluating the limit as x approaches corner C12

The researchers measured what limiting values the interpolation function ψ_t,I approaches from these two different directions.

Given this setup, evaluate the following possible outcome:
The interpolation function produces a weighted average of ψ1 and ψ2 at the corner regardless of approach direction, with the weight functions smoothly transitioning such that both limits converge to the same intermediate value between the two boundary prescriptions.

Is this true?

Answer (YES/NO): NO